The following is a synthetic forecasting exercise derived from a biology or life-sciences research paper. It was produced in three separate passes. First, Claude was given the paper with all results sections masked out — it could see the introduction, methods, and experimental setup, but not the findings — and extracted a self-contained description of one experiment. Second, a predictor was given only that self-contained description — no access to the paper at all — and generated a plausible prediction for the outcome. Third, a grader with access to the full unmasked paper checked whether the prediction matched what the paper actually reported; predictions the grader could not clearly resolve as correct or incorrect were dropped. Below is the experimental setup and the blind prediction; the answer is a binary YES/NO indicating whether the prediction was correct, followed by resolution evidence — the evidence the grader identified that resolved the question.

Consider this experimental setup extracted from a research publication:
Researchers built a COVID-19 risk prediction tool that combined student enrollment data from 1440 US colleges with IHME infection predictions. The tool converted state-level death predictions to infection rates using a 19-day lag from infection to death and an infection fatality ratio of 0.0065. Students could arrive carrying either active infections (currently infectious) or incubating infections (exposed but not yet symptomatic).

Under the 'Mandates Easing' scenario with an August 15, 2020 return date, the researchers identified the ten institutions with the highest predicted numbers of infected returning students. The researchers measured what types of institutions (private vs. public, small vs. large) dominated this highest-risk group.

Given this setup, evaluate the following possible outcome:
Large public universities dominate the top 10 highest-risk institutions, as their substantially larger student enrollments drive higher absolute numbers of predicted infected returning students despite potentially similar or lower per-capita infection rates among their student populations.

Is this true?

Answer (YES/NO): YES